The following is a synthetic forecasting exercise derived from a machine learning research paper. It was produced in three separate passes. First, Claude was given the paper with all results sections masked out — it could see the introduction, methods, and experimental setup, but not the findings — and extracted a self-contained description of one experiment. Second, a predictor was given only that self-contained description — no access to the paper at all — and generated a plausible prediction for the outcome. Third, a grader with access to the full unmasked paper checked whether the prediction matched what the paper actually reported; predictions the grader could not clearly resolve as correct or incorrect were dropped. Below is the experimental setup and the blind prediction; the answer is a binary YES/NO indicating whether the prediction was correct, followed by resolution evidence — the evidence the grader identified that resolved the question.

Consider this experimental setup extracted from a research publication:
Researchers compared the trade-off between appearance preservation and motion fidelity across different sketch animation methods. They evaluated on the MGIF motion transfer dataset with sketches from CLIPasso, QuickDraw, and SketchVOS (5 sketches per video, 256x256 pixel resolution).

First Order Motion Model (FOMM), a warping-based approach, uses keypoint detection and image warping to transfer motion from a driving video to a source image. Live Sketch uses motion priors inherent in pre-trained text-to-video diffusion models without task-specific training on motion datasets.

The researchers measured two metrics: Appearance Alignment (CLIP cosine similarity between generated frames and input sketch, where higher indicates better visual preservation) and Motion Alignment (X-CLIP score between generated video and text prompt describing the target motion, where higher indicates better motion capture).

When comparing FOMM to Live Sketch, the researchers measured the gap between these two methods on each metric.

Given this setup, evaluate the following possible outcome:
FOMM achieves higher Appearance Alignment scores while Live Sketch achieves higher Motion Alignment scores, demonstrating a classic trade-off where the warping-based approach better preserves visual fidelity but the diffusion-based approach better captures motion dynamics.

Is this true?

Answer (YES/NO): NO